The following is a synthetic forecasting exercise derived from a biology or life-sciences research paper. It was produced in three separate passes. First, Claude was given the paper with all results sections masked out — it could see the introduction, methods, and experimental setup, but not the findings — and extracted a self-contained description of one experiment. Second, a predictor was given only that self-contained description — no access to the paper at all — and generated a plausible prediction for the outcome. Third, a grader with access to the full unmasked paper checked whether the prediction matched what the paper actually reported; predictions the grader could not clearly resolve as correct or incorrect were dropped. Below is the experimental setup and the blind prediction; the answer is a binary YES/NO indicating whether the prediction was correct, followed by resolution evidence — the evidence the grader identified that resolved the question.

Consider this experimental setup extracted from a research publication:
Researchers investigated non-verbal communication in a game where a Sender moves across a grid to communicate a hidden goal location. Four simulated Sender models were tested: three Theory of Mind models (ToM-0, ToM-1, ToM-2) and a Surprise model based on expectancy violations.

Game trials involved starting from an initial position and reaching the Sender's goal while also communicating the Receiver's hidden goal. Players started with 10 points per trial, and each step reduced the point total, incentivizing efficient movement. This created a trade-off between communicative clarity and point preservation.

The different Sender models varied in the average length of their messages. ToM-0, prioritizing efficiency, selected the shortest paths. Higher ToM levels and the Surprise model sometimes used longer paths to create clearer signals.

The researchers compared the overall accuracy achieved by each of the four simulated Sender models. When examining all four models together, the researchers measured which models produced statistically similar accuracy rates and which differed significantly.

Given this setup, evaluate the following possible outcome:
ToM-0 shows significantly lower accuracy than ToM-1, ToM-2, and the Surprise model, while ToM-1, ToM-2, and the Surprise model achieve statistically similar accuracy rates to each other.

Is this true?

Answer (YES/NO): NO